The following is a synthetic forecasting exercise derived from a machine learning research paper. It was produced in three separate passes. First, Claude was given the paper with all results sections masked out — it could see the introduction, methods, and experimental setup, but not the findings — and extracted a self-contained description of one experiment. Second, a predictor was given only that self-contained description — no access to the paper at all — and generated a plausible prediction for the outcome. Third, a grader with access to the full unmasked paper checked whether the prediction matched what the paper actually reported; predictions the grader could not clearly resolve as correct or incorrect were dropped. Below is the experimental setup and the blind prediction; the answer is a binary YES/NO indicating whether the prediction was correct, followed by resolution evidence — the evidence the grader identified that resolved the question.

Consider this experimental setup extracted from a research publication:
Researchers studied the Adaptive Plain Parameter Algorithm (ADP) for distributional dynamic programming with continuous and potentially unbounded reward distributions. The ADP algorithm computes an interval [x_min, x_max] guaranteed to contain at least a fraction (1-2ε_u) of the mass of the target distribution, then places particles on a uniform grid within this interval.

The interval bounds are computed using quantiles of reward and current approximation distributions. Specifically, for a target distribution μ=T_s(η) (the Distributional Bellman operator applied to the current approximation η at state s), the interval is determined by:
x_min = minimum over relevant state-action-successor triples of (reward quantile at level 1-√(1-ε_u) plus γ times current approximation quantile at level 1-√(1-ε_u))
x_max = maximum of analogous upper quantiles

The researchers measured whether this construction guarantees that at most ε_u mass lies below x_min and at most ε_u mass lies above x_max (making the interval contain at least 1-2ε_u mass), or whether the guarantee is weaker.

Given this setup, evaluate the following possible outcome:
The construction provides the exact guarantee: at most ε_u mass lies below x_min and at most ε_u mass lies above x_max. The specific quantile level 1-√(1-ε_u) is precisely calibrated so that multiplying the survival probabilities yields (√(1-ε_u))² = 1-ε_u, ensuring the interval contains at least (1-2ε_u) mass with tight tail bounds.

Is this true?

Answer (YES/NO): YES